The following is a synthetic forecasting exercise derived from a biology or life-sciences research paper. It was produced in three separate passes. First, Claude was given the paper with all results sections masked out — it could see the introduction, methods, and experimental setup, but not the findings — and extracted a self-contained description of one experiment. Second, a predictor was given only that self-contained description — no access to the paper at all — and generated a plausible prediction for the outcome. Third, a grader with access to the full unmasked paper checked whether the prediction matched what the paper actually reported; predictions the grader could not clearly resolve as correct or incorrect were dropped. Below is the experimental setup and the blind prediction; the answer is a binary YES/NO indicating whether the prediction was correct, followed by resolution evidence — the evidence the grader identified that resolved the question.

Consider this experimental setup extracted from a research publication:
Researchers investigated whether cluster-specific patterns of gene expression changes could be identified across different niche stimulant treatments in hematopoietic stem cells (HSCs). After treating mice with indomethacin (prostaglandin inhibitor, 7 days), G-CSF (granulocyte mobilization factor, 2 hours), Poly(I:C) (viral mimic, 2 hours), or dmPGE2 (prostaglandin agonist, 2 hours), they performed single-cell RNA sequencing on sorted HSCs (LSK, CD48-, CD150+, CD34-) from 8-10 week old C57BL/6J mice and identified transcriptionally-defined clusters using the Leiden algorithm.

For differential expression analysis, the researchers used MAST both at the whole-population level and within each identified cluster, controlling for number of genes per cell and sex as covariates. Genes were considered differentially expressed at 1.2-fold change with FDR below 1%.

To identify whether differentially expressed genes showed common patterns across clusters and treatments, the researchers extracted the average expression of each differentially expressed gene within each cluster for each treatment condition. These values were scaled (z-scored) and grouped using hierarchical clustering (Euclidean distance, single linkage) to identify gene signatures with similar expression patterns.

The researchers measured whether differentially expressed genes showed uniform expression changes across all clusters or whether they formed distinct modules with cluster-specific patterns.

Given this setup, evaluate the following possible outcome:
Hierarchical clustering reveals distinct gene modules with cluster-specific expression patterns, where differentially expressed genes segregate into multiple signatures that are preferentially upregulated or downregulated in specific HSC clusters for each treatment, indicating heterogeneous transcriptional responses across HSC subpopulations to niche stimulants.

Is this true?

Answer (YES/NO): YES